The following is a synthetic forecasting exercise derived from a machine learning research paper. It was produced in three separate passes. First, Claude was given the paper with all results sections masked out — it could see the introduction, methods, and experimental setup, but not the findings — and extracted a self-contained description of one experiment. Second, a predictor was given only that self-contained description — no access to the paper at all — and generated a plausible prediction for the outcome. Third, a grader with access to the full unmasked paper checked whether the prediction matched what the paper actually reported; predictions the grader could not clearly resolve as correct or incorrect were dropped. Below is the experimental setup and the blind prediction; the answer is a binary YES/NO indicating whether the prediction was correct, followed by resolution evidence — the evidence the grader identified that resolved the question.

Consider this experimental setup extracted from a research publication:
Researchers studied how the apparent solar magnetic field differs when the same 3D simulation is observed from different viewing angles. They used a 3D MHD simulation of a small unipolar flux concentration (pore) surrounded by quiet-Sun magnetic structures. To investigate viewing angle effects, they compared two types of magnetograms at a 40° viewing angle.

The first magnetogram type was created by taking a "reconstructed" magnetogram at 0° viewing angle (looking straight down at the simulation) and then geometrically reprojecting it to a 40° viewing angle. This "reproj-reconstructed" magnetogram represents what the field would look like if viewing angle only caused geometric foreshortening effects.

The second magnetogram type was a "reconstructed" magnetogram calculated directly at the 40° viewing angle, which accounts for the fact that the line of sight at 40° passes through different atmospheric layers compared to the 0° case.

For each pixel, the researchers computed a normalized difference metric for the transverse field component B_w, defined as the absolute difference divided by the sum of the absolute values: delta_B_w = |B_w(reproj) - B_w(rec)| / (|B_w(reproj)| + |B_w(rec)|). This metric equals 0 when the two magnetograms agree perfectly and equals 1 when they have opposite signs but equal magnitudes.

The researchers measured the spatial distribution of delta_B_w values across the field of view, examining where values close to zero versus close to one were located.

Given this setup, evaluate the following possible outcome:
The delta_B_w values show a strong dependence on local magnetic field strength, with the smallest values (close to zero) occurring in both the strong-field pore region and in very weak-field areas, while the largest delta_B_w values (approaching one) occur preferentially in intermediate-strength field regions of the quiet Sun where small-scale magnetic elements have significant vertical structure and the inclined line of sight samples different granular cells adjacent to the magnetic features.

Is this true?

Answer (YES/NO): NO